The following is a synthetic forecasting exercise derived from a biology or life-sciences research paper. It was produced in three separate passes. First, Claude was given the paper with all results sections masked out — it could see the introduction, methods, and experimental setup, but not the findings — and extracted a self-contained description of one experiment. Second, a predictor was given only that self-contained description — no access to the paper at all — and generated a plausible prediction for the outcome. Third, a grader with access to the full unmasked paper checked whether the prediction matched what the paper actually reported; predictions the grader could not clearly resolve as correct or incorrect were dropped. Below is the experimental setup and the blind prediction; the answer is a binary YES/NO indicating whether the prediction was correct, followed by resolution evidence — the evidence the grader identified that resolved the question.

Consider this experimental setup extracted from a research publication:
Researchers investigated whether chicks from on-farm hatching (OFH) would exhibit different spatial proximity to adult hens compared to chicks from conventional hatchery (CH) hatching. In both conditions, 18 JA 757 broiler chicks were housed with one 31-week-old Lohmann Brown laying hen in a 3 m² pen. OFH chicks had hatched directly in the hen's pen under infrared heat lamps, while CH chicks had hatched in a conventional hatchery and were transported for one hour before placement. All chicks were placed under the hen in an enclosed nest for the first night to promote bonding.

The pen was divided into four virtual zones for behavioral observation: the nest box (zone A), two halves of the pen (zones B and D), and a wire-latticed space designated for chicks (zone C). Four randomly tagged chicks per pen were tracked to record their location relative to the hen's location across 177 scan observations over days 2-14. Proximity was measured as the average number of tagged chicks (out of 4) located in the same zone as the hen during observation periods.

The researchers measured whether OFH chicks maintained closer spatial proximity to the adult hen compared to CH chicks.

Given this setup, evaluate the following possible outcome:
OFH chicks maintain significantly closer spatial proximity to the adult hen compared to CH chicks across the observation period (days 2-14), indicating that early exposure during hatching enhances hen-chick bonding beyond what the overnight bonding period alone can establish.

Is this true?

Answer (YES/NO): NO